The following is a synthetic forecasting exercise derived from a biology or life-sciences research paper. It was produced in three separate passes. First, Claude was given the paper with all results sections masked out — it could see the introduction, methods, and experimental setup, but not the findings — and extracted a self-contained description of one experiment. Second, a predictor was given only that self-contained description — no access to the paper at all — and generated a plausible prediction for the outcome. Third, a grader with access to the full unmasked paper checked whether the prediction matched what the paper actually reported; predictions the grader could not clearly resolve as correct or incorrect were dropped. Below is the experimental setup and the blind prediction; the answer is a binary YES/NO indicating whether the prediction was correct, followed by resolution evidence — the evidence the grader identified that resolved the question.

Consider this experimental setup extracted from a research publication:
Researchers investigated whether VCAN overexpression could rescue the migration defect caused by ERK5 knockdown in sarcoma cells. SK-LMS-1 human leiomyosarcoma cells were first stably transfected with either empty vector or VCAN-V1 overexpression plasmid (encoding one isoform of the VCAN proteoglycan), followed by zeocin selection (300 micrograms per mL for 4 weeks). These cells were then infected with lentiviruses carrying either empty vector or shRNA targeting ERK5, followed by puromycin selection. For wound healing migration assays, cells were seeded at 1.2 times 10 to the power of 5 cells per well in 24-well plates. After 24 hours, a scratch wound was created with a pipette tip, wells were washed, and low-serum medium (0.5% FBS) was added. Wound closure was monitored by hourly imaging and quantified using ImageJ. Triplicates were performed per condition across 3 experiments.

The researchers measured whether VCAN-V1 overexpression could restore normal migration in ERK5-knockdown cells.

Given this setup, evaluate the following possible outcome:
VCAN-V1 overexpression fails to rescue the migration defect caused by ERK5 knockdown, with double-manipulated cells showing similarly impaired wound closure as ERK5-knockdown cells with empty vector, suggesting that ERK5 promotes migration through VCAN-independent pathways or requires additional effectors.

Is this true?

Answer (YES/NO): NO